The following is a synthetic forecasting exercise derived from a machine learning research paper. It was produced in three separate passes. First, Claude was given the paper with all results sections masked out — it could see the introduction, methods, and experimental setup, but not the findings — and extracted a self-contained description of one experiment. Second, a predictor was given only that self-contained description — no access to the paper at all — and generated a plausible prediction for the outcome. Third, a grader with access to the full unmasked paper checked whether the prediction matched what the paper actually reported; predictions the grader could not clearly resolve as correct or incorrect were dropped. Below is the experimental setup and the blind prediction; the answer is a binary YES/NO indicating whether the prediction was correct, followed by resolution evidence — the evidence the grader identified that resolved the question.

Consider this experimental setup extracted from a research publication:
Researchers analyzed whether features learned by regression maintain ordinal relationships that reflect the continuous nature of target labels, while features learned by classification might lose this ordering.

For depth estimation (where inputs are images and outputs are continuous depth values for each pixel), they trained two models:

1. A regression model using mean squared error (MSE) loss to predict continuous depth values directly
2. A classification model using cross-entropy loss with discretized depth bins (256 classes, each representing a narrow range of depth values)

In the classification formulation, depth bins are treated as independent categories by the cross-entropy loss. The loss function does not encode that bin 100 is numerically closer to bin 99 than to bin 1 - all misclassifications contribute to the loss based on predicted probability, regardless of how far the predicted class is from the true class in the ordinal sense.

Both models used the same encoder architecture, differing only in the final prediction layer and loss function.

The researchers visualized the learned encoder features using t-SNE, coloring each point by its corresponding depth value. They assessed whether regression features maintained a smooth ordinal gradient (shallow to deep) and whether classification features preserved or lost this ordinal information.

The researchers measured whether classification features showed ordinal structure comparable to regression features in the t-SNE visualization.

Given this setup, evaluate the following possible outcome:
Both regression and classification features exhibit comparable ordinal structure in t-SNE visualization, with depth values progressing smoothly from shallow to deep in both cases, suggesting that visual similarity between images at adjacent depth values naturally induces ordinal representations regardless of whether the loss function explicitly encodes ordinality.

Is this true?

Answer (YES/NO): NO